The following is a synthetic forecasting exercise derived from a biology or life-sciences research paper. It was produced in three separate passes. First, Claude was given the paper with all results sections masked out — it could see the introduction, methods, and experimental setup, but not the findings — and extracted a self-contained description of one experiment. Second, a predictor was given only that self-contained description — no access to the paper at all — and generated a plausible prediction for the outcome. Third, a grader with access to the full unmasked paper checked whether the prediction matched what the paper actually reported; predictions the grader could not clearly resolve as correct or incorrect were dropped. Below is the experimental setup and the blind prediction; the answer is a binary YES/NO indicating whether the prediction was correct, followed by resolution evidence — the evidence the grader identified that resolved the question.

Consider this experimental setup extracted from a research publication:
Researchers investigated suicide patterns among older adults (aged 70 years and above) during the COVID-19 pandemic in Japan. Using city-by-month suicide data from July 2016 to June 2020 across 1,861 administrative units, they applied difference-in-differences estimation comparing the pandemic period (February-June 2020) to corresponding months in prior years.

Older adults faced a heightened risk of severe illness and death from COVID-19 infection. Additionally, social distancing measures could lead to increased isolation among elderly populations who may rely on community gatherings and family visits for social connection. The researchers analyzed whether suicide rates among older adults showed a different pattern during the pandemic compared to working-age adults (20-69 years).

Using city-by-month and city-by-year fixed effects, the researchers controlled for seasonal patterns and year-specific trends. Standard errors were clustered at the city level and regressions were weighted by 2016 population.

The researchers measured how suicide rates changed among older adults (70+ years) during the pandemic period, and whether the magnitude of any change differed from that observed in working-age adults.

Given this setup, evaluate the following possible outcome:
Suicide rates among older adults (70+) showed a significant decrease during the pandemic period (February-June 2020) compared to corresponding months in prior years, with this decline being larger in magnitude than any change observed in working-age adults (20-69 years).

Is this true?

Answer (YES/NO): NO